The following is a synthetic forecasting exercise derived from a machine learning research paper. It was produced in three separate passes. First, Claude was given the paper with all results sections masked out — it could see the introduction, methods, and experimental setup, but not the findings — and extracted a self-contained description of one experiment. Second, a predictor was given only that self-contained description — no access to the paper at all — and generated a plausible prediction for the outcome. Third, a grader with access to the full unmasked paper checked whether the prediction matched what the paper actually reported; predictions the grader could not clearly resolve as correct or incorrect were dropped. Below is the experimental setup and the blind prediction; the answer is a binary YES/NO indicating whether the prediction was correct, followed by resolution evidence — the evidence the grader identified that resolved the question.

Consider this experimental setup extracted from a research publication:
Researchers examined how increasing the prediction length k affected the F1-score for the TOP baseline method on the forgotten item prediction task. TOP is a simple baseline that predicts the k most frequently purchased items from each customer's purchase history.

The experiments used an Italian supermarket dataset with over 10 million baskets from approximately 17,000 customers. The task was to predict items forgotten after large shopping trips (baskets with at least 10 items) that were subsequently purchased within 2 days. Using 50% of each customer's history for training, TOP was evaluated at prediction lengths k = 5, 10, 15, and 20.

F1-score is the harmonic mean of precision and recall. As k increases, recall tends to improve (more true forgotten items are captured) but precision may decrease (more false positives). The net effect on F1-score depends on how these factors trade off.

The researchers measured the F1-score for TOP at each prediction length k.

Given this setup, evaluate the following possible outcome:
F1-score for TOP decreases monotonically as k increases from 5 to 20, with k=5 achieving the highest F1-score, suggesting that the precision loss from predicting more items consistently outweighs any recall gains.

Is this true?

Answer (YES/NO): NO